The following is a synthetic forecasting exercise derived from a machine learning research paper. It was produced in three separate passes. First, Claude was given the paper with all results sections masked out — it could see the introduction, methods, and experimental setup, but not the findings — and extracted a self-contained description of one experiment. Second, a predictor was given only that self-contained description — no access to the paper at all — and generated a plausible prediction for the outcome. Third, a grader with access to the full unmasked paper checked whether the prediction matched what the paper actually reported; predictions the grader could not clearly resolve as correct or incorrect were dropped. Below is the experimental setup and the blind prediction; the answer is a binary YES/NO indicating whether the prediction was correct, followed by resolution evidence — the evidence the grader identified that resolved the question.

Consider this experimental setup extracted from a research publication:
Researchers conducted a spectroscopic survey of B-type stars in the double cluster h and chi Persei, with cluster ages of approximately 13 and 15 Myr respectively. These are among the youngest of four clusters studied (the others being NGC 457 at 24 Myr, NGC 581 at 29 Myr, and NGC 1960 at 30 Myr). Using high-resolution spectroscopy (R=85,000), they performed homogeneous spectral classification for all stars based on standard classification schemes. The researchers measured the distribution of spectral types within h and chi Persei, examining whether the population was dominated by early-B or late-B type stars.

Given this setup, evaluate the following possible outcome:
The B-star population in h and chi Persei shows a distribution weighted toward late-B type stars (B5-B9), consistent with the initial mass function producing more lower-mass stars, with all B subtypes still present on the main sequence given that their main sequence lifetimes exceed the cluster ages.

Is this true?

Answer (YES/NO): NO